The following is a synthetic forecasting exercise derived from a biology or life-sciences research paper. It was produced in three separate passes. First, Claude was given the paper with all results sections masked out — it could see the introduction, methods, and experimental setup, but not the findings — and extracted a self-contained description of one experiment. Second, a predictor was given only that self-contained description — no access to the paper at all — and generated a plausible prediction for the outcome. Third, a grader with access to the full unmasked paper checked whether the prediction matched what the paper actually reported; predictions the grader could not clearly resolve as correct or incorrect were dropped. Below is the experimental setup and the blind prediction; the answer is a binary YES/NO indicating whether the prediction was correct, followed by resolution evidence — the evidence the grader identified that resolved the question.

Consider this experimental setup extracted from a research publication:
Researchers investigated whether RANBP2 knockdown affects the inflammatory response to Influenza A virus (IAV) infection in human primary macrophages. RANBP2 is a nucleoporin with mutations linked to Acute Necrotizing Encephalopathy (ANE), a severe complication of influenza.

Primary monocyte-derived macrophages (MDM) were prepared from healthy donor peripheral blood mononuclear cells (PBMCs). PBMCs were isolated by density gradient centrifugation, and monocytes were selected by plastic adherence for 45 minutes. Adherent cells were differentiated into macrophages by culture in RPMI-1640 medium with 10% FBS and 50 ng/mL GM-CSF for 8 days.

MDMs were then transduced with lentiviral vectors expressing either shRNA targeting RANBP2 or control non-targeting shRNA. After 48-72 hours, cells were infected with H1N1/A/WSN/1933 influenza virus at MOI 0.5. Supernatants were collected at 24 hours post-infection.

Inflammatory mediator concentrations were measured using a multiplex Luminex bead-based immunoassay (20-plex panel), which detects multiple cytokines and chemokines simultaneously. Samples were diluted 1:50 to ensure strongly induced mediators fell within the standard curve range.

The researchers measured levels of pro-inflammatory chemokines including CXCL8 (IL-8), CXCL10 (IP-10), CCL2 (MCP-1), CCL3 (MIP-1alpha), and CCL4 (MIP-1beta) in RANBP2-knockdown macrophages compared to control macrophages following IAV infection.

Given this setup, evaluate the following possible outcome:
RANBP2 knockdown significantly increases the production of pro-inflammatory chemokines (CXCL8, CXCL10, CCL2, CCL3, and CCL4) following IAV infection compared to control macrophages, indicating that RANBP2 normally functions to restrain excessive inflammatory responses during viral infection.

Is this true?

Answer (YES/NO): YES